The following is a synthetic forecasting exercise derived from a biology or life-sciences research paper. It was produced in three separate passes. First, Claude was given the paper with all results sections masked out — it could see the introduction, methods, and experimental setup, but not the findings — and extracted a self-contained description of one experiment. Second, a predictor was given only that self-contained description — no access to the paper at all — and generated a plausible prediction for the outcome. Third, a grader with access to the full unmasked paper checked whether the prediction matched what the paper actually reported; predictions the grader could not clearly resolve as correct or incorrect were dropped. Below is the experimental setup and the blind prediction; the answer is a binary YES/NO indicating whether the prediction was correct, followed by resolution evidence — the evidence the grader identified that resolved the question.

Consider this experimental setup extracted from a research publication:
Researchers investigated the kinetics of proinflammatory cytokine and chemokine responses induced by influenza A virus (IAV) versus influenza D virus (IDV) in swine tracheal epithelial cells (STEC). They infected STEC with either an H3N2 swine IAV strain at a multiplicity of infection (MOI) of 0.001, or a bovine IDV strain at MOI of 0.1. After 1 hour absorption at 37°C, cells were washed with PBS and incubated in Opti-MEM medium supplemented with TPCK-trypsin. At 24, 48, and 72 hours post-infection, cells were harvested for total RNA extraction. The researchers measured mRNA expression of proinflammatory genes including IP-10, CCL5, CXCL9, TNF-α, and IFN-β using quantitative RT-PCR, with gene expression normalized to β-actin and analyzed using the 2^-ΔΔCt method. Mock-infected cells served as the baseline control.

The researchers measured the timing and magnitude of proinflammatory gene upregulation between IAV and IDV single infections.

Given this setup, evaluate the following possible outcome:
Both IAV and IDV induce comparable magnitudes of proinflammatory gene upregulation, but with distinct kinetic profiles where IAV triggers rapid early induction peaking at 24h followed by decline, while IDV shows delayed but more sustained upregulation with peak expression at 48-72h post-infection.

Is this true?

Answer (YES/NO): NO